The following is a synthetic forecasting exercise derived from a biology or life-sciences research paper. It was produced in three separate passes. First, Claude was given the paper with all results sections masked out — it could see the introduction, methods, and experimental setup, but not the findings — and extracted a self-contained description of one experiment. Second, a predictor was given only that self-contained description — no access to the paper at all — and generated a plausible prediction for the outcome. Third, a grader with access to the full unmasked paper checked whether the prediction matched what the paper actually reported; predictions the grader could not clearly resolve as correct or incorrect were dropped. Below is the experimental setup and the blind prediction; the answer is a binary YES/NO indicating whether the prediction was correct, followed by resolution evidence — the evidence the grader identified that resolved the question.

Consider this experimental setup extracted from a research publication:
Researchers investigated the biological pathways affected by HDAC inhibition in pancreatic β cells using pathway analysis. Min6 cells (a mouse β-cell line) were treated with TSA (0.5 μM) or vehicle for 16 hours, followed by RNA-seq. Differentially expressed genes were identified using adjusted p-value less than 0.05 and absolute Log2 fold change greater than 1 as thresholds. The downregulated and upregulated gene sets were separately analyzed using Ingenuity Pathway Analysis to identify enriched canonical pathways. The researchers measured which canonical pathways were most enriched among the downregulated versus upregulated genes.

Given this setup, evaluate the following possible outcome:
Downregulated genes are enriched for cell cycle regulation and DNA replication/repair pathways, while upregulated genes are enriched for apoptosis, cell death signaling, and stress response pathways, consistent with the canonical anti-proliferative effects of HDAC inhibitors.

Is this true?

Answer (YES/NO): NO